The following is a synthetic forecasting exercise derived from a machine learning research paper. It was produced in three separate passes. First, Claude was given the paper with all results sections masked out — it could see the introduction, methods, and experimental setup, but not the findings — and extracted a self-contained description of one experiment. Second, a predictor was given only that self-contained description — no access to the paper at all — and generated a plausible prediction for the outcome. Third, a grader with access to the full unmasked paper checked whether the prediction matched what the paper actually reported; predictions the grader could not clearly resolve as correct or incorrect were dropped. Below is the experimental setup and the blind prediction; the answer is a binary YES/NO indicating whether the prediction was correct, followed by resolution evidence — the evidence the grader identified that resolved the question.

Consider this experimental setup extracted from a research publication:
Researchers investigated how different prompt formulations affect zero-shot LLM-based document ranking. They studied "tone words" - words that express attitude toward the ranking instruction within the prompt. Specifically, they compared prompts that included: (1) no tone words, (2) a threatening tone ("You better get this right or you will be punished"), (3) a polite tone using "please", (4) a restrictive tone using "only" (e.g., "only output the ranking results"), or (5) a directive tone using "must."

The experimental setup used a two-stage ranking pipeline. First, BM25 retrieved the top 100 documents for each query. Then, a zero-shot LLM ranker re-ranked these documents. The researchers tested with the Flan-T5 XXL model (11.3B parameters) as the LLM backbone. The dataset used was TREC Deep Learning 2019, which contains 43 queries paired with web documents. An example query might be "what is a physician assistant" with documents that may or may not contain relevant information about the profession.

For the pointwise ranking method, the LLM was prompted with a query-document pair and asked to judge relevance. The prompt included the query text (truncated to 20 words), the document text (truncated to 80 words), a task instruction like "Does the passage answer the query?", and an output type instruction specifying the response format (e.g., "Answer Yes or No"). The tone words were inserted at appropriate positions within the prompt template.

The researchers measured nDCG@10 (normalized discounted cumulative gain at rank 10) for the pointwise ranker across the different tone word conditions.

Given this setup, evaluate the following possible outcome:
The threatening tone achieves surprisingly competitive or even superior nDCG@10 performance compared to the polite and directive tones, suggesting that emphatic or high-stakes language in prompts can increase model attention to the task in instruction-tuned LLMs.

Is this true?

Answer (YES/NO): YES